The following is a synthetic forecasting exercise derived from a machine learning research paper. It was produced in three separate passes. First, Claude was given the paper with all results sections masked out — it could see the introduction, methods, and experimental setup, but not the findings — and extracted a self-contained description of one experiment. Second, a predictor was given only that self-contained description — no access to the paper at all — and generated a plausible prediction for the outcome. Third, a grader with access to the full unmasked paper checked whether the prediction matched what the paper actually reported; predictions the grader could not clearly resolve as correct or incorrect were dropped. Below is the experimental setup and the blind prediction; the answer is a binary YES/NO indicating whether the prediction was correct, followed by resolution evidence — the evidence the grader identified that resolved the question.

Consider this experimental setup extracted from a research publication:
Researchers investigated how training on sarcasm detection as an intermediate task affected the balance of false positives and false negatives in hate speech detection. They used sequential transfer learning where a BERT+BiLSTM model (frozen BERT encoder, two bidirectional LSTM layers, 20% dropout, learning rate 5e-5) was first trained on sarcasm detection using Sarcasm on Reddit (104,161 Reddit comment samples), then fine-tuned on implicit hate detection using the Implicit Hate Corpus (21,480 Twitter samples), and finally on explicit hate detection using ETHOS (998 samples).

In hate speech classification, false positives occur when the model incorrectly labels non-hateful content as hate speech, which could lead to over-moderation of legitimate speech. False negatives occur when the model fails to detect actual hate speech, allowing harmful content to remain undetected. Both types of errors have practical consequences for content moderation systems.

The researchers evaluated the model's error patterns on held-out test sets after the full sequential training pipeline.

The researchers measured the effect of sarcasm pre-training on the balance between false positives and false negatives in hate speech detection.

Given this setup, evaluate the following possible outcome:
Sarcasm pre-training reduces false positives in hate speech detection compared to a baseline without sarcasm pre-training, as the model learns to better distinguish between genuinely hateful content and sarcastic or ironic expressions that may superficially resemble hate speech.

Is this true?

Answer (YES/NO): YES